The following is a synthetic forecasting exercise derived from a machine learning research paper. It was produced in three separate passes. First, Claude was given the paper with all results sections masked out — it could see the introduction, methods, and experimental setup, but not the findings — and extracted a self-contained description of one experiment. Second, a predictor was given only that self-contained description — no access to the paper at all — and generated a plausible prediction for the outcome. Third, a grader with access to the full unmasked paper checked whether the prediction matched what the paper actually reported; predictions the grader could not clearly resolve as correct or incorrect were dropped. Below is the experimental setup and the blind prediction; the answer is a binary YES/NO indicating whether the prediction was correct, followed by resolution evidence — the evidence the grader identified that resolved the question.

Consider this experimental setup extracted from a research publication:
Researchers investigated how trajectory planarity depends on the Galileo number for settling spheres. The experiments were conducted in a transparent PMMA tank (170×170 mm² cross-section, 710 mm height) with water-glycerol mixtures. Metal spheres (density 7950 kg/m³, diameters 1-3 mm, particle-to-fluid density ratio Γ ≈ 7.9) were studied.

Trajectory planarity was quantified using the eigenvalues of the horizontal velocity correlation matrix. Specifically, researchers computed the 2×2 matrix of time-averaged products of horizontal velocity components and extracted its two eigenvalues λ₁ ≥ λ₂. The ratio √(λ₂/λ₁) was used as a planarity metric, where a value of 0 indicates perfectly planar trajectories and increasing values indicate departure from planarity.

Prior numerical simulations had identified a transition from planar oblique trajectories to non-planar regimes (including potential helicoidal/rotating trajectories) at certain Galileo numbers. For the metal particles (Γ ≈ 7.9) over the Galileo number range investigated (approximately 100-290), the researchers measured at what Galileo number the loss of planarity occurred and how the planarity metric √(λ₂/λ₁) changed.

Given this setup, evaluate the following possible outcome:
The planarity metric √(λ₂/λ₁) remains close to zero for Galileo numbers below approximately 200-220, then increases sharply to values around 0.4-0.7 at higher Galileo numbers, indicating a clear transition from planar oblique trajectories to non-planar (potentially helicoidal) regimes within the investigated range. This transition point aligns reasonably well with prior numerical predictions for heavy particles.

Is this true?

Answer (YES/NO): NO